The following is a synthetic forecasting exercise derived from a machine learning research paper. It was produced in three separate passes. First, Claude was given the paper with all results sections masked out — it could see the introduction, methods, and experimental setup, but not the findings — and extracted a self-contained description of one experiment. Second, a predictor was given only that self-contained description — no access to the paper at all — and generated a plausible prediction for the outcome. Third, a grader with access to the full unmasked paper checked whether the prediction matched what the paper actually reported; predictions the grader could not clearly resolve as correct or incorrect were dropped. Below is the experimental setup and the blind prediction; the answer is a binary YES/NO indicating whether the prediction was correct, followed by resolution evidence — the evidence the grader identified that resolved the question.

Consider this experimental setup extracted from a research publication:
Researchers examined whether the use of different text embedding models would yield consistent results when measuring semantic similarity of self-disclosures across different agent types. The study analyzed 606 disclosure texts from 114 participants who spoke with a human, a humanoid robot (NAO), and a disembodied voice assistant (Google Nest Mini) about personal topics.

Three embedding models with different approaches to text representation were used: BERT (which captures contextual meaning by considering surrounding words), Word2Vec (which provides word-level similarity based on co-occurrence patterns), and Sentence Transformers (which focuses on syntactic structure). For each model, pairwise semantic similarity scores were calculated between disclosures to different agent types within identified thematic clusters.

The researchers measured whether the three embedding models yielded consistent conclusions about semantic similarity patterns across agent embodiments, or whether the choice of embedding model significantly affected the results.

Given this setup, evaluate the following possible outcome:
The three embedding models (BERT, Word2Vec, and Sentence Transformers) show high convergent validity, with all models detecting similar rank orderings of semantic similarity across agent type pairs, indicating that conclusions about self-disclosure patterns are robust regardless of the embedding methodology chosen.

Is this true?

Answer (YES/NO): NO